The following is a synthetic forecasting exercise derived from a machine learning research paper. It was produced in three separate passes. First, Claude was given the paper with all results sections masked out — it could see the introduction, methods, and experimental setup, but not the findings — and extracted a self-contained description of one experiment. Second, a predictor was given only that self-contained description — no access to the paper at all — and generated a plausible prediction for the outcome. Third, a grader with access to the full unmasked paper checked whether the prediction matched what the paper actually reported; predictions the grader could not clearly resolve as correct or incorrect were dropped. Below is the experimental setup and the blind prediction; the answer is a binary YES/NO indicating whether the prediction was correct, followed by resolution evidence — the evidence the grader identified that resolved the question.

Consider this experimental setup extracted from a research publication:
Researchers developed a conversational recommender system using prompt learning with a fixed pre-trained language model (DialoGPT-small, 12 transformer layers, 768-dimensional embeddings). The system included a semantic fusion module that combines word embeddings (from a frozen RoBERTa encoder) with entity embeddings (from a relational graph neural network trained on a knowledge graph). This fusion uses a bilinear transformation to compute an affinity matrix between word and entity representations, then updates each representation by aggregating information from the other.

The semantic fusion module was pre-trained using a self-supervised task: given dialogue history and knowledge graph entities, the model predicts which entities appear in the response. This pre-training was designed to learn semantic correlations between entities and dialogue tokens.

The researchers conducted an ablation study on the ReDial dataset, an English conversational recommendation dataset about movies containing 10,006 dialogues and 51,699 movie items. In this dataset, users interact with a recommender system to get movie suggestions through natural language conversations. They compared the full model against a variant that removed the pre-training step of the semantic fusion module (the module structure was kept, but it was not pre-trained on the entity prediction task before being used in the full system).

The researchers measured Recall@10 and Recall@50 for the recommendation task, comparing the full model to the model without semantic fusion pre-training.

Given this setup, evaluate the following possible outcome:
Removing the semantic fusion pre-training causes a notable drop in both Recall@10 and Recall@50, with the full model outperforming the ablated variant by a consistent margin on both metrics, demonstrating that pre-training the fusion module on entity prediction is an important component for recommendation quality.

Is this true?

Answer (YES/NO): YES